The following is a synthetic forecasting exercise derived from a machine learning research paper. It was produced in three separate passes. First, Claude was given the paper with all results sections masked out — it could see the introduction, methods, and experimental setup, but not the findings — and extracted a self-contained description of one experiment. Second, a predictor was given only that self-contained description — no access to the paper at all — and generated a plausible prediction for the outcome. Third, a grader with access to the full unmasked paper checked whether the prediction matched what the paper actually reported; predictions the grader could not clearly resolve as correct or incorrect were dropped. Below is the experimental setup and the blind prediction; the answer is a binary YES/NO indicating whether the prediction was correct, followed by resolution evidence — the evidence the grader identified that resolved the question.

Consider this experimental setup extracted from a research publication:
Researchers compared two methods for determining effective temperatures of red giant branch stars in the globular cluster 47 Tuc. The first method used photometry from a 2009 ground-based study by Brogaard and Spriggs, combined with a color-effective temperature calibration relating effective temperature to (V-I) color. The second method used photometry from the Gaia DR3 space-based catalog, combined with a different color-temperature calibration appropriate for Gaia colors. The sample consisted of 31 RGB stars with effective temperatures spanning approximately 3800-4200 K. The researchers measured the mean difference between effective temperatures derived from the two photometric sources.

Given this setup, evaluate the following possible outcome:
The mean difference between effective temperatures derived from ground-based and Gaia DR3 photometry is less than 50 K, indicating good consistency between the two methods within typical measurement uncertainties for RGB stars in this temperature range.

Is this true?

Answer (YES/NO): YES